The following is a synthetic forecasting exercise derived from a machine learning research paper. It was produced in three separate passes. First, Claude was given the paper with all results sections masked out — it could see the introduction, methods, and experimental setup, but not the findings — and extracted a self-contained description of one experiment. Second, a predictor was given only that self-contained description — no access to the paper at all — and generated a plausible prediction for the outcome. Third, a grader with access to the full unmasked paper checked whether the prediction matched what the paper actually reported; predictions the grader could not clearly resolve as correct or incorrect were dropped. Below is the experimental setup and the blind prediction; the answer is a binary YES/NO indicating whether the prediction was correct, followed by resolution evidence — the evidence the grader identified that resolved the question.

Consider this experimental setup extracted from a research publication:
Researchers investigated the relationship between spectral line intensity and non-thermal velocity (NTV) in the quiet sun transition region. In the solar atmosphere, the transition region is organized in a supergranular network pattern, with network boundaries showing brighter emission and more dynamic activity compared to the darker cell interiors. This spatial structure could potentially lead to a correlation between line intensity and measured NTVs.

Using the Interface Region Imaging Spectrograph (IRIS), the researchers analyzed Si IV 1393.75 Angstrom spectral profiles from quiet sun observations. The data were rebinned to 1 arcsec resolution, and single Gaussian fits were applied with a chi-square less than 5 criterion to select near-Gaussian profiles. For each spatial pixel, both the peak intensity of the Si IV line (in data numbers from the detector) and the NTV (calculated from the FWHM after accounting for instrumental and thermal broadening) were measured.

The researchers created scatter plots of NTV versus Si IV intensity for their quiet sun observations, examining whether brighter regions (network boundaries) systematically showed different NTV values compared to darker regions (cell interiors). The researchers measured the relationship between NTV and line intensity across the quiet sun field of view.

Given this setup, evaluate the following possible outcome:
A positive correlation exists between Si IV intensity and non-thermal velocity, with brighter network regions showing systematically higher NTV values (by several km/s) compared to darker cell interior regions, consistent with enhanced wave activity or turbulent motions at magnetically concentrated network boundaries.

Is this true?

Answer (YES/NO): YES